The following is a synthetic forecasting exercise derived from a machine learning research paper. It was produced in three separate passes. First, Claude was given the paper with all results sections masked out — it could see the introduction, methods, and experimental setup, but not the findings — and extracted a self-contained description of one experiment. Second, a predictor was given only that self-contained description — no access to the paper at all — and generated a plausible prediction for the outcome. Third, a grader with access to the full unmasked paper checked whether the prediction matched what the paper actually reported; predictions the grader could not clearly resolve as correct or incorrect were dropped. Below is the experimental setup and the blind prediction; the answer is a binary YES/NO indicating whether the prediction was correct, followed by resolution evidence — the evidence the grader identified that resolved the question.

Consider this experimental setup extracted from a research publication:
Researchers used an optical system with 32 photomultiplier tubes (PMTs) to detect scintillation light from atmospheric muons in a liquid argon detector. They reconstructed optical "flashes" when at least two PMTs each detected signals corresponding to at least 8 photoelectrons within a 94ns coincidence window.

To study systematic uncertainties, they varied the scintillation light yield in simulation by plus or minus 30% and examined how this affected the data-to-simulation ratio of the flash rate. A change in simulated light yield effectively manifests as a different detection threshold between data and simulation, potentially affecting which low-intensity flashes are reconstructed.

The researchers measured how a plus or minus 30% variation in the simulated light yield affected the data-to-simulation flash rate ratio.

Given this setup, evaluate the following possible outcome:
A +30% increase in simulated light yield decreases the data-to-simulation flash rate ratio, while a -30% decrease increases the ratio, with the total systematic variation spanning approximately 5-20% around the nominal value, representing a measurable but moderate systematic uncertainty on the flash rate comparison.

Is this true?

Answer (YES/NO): NO